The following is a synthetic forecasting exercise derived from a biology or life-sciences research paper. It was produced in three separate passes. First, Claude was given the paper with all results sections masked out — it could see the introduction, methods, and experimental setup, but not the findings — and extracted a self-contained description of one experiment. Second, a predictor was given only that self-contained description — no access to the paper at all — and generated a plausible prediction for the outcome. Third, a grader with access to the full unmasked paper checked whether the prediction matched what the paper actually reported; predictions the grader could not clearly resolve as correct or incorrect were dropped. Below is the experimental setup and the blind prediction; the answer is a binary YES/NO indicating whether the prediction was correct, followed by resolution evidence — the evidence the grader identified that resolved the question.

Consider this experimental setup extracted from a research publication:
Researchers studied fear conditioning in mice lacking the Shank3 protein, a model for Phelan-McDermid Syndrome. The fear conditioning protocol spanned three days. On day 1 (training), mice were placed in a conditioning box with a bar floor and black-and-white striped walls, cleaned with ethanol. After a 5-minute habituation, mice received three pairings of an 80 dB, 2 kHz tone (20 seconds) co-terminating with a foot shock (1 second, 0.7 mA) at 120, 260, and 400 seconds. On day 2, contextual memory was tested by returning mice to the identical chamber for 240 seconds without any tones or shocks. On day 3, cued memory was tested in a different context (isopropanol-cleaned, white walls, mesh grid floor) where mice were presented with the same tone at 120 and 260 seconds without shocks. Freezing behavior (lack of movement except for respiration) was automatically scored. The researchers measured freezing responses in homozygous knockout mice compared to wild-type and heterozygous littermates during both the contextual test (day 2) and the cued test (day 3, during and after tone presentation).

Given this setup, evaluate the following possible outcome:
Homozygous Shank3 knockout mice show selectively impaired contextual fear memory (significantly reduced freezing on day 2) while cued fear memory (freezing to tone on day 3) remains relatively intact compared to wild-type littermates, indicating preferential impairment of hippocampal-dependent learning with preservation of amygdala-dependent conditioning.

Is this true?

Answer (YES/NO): NO